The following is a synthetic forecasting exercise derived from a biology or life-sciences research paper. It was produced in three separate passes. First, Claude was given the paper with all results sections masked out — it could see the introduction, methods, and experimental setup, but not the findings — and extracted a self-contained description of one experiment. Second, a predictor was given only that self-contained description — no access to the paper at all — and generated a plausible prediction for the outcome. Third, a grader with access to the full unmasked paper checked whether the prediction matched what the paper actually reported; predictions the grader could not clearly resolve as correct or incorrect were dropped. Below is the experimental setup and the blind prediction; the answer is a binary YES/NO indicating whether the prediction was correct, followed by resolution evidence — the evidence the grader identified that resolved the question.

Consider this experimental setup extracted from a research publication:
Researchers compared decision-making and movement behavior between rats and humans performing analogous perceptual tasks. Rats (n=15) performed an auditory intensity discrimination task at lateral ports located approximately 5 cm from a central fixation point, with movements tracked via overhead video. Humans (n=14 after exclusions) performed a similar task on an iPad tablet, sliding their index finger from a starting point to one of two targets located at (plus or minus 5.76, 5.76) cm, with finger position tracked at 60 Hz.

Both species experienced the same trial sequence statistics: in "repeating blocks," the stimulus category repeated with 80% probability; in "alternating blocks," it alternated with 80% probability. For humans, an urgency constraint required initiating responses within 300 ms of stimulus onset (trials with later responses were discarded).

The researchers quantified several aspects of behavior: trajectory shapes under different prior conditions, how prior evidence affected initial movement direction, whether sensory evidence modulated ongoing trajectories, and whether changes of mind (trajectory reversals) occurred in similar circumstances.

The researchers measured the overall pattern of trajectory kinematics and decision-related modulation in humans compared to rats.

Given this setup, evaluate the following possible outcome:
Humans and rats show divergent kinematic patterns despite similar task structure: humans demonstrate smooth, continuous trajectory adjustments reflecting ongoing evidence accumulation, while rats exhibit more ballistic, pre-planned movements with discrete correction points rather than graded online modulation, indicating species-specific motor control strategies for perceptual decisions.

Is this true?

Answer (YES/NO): NO